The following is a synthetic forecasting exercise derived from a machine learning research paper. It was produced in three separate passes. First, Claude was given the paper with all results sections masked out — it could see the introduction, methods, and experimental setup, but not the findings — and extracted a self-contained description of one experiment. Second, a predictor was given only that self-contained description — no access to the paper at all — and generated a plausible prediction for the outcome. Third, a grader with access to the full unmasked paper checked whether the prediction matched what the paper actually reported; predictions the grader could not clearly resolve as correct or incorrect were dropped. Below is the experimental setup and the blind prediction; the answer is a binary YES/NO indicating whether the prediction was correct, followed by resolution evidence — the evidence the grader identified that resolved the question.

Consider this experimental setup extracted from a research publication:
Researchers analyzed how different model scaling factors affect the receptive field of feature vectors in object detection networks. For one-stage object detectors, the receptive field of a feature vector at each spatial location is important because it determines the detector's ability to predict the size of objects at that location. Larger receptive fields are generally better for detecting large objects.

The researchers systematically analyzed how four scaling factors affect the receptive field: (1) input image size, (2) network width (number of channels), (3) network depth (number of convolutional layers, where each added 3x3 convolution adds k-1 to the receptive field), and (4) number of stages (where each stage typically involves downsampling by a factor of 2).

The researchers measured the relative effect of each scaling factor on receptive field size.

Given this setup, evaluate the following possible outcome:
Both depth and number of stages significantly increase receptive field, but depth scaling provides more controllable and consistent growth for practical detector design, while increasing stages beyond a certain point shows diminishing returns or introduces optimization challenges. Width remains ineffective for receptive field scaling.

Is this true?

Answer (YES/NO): NO